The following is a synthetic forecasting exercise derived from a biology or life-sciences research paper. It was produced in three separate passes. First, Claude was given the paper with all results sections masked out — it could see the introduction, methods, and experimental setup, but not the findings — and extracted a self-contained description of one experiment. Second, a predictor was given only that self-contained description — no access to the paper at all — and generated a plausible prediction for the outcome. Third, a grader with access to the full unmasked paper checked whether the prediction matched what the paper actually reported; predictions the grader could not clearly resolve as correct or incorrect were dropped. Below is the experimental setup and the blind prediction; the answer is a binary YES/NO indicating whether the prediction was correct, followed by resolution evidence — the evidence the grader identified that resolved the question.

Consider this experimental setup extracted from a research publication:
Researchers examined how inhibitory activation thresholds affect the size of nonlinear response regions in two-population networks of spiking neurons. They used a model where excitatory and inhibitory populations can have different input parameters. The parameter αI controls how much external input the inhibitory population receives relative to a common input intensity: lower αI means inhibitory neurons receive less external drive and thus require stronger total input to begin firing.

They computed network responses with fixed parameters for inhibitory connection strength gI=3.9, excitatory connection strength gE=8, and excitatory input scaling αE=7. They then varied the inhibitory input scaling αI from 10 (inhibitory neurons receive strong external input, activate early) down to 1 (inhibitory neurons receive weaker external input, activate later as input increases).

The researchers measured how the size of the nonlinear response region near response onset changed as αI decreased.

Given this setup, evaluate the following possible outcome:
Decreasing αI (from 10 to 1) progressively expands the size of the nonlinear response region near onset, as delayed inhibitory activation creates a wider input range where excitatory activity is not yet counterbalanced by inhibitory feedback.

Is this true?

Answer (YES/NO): YES